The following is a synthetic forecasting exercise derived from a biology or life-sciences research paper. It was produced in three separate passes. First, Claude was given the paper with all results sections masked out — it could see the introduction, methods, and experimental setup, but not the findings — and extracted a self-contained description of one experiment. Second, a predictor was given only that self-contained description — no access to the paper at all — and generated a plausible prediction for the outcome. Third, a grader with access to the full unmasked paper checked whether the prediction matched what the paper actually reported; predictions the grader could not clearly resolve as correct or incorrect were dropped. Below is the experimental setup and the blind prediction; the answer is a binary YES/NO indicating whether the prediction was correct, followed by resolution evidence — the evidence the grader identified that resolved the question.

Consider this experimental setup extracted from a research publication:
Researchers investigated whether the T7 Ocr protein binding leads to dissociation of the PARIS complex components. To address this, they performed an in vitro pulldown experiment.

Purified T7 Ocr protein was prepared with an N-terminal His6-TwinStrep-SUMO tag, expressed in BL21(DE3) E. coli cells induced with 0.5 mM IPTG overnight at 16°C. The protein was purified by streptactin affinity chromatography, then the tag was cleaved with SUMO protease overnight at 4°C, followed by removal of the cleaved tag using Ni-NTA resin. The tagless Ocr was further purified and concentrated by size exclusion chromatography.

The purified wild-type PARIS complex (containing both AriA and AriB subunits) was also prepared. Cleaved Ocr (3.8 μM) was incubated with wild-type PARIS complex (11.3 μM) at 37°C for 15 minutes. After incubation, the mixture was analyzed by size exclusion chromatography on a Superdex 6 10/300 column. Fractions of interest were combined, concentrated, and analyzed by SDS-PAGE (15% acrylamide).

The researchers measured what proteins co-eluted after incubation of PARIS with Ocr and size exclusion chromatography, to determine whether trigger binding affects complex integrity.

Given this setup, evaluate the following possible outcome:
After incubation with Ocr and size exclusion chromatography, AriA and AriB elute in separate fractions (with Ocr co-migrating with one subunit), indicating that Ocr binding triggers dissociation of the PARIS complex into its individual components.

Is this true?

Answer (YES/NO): YES